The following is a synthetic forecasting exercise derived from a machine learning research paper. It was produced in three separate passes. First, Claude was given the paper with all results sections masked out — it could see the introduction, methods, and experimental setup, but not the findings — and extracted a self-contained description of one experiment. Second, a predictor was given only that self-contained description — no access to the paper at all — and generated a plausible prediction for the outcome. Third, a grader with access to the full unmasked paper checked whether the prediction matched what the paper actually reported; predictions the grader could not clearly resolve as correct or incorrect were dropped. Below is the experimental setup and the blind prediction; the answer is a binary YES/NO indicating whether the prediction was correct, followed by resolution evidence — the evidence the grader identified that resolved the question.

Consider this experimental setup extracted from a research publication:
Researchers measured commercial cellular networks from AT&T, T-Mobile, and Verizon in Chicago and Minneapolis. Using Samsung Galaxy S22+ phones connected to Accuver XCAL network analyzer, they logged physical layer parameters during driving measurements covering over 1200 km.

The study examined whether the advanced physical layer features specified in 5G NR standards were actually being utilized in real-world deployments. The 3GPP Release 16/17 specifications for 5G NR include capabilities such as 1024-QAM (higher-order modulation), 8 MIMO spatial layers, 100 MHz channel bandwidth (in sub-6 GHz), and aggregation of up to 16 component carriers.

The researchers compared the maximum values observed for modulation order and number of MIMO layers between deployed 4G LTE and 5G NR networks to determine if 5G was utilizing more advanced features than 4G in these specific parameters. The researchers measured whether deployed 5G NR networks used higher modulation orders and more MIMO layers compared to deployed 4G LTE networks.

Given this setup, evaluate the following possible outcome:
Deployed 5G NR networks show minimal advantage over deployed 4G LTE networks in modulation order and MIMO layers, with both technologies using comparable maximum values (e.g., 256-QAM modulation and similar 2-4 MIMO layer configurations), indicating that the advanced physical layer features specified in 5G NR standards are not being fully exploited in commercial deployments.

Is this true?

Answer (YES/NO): YES